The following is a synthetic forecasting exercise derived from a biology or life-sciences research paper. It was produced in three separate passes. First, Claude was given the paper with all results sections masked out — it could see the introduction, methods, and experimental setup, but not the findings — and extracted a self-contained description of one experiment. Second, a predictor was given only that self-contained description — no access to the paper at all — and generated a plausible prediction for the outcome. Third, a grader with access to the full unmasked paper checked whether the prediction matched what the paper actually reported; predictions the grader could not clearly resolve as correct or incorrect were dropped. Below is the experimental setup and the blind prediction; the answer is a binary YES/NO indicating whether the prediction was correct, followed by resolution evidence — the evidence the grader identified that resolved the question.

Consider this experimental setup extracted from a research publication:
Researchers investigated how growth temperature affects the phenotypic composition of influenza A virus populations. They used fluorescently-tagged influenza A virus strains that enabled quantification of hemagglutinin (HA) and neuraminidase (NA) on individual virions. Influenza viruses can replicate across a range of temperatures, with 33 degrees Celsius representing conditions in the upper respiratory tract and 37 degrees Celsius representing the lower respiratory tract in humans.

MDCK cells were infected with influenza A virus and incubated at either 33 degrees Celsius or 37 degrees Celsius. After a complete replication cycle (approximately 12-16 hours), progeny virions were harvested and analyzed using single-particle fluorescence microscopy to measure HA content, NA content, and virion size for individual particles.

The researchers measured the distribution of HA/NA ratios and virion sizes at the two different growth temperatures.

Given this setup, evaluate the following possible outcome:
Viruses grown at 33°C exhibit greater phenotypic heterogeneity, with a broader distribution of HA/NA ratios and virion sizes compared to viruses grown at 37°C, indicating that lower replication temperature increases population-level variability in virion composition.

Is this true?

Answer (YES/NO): NO